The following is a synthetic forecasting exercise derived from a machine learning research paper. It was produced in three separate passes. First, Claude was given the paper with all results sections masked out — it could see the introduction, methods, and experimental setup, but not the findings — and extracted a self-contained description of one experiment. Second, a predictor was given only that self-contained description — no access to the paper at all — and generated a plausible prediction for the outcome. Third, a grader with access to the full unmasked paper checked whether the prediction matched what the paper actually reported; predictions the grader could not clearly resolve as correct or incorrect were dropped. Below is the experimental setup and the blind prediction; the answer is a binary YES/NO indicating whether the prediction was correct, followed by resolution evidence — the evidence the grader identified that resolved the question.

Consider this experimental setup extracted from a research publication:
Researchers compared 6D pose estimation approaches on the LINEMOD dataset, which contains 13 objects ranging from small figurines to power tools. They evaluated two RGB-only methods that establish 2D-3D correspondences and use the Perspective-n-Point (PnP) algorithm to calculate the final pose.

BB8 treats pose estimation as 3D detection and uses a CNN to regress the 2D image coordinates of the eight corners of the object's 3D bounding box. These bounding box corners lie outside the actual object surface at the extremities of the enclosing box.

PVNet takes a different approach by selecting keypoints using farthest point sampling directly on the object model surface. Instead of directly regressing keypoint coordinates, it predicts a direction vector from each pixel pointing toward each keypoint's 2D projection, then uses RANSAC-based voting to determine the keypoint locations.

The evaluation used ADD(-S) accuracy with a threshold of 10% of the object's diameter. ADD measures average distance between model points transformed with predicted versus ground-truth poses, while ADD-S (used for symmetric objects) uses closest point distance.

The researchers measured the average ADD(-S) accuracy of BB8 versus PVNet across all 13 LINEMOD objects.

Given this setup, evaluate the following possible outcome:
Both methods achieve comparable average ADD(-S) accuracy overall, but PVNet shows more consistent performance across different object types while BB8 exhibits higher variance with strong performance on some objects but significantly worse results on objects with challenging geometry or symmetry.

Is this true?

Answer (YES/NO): NO